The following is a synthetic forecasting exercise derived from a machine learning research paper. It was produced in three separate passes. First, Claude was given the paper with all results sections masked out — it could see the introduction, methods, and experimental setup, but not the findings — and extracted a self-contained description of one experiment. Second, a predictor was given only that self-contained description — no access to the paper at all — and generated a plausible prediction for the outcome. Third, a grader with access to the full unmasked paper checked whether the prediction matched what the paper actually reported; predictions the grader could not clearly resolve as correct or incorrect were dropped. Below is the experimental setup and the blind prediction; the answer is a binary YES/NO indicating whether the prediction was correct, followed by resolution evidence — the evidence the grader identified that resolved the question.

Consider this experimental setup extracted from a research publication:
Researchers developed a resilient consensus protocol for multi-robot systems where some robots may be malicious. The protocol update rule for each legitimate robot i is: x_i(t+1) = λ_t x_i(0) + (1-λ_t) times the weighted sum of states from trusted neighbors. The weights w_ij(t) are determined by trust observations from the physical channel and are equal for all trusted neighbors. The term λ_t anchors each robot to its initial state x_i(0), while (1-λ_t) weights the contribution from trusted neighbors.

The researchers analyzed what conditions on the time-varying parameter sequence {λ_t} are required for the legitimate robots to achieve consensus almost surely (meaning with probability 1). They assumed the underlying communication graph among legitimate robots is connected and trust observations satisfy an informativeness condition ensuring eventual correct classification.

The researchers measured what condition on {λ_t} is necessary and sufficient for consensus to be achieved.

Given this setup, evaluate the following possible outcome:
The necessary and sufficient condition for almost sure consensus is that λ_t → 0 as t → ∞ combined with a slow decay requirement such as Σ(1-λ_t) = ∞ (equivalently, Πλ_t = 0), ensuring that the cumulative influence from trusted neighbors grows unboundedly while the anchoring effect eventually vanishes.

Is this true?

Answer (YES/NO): NO